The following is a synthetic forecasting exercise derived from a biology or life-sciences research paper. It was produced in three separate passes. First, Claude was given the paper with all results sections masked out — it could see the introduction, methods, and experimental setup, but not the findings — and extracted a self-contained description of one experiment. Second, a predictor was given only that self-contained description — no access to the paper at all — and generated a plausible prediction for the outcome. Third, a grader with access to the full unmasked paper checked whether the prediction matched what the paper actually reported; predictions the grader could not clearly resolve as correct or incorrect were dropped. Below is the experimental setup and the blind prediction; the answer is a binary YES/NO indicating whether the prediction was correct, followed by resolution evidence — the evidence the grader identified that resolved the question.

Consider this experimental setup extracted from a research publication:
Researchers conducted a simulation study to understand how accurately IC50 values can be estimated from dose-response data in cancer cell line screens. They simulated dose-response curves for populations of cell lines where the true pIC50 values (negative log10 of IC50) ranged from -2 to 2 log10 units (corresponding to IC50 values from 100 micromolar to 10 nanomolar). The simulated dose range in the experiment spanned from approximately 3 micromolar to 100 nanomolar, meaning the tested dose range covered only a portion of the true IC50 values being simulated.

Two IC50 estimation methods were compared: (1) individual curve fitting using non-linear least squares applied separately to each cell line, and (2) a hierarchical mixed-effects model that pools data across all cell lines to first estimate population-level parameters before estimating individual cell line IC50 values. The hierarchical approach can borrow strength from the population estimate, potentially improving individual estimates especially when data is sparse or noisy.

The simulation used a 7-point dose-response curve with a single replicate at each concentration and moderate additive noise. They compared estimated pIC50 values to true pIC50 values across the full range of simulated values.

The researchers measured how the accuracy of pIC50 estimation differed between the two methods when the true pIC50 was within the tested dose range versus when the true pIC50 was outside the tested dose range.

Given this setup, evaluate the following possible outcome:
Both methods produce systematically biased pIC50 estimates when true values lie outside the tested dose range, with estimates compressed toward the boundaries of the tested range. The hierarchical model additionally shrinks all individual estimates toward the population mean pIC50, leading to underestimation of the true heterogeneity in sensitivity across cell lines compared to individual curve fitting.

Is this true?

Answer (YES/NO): NO